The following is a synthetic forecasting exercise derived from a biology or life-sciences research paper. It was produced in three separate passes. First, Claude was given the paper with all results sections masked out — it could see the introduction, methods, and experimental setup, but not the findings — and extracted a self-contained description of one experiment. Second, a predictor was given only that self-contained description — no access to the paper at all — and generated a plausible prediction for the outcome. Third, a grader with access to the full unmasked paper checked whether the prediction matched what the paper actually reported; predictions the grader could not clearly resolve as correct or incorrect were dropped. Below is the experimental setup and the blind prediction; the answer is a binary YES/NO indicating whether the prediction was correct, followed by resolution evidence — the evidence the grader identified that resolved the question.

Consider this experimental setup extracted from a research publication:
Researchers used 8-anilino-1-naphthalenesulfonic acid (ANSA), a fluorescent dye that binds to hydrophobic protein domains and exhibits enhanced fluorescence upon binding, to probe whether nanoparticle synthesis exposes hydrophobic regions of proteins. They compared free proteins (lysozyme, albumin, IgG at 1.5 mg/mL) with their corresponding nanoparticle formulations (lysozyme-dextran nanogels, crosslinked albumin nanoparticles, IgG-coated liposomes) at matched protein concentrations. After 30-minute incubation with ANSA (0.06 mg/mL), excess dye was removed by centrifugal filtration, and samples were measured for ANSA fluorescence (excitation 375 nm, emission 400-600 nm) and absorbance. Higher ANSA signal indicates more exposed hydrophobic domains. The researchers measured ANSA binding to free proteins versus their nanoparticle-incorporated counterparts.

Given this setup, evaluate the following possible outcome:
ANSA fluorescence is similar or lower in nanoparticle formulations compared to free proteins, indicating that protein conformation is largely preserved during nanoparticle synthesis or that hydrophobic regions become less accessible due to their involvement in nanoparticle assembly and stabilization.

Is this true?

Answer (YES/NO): NO